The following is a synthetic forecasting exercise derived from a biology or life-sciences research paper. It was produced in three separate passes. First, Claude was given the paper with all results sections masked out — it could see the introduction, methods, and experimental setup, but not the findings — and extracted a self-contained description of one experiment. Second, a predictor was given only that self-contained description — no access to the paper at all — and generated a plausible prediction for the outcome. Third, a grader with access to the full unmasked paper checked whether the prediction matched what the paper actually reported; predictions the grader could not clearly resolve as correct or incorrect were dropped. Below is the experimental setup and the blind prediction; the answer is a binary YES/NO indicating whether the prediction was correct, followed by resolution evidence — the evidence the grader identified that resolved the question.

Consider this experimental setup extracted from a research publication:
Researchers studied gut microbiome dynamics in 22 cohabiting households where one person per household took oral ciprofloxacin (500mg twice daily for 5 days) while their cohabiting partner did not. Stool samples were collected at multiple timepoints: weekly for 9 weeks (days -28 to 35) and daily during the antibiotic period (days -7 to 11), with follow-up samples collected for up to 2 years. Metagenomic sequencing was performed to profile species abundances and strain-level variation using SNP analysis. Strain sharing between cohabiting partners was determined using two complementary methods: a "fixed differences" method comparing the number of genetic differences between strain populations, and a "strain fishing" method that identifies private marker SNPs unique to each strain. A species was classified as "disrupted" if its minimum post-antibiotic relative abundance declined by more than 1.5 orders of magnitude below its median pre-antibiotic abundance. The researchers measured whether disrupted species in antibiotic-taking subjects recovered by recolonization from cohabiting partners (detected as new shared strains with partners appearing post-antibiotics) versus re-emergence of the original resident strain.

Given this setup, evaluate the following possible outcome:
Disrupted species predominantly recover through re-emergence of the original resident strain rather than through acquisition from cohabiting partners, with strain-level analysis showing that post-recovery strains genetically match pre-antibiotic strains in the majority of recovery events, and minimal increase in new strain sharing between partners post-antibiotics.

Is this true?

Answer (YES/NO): YES